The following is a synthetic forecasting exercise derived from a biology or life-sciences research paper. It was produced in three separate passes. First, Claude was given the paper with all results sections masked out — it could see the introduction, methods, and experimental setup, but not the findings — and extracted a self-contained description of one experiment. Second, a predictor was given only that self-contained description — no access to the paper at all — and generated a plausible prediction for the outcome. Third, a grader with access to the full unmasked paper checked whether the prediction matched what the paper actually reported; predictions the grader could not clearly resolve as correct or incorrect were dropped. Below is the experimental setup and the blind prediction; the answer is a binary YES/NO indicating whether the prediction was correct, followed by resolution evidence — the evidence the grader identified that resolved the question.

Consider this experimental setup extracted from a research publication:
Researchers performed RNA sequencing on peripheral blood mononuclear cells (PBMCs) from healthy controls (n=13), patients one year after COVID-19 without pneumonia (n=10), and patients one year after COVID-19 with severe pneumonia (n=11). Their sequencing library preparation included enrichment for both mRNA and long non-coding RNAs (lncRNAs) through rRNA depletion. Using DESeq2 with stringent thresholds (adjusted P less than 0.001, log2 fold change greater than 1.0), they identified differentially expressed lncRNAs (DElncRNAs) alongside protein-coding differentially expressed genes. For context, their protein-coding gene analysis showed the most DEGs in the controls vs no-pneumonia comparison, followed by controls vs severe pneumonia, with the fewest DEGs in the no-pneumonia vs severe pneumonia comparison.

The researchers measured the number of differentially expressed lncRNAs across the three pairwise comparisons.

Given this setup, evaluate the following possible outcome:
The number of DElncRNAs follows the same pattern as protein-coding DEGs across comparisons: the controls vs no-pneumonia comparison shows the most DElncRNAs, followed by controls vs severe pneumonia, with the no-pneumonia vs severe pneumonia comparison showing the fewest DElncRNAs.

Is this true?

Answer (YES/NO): YES